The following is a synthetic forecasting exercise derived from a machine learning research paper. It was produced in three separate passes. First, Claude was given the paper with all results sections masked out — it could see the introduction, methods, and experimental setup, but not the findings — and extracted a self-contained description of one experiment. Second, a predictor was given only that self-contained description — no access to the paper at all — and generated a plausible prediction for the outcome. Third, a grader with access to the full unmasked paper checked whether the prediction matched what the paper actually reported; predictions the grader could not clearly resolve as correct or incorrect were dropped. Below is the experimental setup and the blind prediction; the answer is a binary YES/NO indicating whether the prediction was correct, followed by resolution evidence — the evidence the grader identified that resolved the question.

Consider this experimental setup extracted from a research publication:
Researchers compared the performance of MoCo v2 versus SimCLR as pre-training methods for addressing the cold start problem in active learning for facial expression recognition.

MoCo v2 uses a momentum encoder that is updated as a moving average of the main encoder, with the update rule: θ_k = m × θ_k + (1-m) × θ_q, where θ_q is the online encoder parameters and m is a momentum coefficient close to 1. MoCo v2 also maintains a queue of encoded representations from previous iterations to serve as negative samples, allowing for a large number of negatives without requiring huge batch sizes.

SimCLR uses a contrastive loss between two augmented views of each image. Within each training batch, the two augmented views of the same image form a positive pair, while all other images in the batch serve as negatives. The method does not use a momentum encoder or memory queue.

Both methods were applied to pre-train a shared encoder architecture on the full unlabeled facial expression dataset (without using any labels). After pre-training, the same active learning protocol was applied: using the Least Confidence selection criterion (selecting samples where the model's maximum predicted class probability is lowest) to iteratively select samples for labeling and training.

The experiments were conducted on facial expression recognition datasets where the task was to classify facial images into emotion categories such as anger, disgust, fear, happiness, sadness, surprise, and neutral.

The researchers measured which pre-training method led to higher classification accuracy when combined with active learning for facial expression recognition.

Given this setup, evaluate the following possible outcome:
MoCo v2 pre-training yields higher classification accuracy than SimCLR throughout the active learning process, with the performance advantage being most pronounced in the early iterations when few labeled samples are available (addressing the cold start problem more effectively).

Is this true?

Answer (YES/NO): NO